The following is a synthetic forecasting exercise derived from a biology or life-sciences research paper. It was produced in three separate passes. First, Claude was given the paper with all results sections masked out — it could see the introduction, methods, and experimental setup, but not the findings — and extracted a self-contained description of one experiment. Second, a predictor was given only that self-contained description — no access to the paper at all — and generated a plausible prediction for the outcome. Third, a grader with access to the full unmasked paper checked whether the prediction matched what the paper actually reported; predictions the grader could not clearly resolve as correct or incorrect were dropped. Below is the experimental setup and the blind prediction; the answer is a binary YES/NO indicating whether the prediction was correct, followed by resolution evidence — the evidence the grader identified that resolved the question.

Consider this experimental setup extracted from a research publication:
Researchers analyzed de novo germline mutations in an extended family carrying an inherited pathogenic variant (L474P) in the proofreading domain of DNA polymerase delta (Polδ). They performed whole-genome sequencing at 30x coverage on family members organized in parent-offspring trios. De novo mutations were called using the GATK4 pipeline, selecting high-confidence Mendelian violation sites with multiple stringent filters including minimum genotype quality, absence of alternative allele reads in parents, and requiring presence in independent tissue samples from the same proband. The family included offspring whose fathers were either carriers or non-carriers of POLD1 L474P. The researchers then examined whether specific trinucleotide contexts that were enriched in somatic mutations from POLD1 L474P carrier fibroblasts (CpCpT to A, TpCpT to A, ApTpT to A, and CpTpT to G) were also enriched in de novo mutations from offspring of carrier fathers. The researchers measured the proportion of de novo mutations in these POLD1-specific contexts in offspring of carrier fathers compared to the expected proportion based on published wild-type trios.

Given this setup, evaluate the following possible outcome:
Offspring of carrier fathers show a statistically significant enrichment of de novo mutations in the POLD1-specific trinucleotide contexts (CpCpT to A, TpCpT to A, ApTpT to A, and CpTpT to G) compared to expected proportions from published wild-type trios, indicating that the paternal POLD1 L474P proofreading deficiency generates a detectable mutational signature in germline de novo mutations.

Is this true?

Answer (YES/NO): YES